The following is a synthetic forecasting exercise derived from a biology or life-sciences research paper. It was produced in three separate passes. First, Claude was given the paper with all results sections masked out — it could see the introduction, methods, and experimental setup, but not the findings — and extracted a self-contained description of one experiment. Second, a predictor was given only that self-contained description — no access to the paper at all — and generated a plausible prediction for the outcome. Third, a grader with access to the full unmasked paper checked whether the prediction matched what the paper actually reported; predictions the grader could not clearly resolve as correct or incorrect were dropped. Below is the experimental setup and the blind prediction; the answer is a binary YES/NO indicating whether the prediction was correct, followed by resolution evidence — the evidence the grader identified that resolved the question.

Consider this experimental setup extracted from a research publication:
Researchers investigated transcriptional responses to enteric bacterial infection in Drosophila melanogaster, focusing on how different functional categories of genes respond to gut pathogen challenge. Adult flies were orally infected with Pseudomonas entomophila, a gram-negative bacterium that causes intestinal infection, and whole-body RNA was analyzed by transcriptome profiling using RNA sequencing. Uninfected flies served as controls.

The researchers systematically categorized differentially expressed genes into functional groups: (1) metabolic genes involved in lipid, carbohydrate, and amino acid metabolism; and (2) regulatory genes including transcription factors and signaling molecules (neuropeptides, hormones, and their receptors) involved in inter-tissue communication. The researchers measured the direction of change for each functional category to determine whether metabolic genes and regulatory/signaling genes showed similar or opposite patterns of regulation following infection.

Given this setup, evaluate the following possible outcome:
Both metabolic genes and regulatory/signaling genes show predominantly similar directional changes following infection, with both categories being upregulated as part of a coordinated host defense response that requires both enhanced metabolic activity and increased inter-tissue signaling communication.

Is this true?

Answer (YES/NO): NO